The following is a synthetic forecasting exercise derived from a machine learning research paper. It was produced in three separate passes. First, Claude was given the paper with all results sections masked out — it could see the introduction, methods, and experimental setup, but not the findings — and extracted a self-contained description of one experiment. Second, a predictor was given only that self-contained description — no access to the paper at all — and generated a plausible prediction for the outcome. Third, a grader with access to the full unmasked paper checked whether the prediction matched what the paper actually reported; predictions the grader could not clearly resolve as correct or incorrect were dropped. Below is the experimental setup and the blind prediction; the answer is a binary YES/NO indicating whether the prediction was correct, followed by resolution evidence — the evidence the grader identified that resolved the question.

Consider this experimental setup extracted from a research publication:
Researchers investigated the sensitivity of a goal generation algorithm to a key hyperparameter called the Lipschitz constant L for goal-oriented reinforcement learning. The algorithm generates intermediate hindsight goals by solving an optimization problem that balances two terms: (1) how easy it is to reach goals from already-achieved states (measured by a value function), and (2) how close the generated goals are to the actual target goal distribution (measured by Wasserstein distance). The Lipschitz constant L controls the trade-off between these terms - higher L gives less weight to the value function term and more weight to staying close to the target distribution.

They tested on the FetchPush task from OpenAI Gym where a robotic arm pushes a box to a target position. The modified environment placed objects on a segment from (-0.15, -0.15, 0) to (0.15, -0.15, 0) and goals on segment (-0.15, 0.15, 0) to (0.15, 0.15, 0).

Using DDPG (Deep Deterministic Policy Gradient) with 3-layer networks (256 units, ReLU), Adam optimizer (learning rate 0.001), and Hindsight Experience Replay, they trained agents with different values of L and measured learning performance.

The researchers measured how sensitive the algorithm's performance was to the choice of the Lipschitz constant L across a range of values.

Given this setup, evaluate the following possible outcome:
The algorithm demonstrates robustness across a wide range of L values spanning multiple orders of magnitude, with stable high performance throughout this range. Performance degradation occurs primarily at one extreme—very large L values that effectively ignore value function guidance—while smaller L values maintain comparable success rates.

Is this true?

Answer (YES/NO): NO